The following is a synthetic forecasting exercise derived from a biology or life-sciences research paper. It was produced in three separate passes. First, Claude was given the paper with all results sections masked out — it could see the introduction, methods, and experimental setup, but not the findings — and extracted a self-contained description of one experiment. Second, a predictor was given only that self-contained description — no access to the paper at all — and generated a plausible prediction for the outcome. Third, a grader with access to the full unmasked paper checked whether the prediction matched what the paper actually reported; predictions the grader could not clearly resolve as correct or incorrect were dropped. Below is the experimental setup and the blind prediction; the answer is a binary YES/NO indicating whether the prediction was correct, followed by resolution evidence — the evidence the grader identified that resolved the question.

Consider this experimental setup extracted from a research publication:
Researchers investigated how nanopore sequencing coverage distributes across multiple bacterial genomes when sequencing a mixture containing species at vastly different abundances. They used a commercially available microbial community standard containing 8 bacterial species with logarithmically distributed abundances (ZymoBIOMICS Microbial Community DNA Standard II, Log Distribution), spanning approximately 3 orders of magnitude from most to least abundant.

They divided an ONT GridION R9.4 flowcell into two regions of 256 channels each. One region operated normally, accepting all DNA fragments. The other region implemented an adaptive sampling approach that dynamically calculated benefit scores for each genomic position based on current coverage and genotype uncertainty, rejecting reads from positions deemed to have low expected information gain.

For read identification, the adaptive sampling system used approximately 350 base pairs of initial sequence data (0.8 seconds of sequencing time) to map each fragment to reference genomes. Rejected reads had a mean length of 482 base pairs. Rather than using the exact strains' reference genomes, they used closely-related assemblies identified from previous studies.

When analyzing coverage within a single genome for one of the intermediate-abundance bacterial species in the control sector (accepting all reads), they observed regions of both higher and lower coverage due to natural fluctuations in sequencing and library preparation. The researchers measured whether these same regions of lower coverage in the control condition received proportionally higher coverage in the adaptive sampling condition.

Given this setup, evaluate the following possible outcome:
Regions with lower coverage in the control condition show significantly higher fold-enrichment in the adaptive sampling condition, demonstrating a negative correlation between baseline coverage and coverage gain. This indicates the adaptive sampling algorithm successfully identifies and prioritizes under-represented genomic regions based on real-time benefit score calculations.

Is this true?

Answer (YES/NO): YES